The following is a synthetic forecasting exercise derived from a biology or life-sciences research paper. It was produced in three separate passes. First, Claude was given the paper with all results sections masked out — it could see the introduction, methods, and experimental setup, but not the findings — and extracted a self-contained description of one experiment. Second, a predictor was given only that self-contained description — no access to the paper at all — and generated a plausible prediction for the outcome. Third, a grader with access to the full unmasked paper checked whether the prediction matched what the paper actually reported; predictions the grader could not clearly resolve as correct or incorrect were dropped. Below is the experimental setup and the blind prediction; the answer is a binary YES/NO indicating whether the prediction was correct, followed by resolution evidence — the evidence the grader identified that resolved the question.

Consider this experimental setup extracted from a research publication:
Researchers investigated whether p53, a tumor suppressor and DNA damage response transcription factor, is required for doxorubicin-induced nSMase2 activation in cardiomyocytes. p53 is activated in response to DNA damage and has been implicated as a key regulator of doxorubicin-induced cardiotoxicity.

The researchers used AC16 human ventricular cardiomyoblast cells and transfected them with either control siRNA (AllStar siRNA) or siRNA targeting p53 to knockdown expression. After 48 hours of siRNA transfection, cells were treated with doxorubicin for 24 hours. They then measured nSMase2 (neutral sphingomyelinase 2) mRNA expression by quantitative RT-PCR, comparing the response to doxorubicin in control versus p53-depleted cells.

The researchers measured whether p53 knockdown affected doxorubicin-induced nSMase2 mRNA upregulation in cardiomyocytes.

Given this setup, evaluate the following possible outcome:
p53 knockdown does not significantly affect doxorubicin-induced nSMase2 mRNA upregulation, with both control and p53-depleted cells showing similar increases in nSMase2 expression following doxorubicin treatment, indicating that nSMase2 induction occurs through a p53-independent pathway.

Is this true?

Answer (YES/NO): NO